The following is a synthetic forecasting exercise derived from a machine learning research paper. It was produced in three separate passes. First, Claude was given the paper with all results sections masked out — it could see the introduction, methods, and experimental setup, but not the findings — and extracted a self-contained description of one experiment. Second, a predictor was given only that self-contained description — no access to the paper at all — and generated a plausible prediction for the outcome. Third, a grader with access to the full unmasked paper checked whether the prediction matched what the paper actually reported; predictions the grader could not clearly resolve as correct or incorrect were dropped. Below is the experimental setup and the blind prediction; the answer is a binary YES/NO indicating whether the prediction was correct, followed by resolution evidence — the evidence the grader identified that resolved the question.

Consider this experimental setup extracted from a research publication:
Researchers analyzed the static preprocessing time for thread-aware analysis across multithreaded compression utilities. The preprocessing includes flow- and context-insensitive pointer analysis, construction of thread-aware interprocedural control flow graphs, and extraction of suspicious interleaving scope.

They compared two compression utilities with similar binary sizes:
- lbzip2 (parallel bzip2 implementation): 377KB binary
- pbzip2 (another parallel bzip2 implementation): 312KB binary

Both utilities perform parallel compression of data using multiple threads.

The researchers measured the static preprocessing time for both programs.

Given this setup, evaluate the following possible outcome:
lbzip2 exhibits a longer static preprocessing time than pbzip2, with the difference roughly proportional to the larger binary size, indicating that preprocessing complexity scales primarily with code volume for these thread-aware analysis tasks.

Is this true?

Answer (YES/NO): NO